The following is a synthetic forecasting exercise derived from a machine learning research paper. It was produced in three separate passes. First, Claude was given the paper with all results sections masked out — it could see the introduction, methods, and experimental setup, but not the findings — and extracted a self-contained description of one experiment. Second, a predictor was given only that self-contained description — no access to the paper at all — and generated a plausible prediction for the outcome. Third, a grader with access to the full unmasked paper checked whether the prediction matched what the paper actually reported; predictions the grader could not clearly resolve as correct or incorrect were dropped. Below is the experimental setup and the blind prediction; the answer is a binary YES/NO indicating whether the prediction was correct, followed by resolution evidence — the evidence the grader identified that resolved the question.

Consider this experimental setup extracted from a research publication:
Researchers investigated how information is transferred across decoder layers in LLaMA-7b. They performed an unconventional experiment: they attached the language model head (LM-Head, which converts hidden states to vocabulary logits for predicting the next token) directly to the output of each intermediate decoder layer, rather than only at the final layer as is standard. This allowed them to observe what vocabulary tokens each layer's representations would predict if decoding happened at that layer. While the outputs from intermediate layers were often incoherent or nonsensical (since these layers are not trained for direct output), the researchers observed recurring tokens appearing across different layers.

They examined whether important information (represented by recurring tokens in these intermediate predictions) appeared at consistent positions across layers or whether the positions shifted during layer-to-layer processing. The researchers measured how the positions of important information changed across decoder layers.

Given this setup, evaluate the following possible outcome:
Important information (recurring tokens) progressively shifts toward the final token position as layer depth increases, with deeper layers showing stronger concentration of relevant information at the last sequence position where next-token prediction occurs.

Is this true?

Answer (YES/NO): YES